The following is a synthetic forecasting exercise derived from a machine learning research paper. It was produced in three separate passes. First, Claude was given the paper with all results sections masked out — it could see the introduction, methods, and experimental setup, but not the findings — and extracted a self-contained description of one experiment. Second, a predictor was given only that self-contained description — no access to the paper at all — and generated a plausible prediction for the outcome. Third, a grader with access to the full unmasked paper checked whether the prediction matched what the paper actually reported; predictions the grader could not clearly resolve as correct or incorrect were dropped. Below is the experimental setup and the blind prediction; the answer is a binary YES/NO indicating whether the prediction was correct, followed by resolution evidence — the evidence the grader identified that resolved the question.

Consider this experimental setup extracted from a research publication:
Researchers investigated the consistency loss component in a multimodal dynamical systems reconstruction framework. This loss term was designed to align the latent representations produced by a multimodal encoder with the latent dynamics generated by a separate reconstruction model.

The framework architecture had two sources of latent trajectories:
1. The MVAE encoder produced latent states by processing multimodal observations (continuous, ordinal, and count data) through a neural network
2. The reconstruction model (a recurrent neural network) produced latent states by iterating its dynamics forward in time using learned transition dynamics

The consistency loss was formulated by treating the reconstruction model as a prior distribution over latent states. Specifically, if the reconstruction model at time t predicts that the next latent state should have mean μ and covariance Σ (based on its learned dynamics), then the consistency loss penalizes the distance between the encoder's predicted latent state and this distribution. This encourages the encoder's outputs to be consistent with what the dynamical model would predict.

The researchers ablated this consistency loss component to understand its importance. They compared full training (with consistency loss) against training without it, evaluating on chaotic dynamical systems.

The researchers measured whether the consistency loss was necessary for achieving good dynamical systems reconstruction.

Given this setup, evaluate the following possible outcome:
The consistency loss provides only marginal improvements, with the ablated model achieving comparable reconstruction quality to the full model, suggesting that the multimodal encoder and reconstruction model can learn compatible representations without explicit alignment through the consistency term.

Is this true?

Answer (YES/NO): NO